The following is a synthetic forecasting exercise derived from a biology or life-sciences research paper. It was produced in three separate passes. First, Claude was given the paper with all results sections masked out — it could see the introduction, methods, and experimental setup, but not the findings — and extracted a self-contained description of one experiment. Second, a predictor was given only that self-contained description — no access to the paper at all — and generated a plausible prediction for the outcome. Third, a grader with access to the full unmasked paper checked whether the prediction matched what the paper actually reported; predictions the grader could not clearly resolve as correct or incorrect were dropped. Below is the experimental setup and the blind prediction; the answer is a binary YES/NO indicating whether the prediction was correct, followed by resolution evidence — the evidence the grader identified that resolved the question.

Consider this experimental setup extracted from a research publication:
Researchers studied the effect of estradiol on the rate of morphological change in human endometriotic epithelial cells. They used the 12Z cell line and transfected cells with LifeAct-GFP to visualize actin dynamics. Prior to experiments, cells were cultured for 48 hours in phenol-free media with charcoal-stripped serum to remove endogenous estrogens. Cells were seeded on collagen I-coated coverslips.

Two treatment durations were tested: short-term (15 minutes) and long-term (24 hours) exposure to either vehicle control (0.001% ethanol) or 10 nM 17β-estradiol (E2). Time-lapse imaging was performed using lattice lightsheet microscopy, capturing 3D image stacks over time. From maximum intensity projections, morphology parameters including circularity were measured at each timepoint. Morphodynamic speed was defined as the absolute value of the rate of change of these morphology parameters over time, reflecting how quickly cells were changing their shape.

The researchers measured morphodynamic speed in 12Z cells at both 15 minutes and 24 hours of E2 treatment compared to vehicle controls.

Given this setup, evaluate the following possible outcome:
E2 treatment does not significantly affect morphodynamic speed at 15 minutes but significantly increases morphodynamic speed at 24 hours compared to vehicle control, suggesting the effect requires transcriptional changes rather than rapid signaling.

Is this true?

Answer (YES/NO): NO